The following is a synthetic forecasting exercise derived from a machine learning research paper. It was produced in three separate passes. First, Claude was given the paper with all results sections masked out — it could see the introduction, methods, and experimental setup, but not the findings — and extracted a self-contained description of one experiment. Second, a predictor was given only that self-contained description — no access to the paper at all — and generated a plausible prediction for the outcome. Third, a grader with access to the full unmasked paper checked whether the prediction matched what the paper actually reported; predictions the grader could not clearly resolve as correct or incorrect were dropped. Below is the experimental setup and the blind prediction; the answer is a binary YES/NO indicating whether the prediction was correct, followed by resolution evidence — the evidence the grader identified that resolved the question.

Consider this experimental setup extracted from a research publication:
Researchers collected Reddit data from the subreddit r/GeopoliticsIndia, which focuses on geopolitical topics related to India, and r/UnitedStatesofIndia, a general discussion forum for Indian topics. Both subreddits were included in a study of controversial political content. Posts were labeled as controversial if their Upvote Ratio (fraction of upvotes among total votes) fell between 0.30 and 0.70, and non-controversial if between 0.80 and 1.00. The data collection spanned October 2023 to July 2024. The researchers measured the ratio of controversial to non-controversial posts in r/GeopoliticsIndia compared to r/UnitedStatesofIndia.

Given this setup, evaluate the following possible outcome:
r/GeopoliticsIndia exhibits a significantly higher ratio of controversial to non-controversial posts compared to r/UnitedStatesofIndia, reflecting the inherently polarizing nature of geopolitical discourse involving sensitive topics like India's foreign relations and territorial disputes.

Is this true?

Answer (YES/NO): NO